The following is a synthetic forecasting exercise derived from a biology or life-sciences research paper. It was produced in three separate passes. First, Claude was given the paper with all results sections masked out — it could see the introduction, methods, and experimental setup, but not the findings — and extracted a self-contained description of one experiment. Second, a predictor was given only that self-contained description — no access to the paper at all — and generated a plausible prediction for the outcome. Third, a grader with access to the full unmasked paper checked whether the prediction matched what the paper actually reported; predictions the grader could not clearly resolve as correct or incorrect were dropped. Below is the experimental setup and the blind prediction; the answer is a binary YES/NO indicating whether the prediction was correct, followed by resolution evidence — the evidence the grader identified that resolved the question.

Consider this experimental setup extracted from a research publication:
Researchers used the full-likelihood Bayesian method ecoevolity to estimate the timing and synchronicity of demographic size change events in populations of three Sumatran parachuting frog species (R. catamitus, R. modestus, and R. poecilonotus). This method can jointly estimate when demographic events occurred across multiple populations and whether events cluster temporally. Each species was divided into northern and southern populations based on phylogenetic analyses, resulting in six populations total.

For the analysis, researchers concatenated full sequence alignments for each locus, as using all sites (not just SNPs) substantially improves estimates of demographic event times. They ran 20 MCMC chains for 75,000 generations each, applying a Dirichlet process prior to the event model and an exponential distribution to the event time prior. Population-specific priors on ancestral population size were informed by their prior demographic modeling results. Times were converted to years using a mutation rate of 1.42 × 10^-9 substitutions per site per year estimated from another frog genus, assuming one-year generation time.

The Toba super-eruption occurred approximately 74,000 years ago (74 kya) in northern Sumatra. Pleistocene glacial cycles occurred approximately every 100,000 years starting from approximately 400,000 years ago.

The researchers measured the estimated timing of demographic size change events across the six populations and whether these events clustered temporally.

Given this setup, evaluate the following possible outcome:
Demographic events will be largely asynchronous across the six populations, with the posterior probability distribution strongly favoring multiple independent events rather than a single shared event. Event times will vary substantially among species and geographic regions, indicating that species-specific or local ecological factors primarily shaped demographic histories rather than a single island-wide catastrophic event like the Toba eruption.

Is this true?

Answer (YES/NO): NO